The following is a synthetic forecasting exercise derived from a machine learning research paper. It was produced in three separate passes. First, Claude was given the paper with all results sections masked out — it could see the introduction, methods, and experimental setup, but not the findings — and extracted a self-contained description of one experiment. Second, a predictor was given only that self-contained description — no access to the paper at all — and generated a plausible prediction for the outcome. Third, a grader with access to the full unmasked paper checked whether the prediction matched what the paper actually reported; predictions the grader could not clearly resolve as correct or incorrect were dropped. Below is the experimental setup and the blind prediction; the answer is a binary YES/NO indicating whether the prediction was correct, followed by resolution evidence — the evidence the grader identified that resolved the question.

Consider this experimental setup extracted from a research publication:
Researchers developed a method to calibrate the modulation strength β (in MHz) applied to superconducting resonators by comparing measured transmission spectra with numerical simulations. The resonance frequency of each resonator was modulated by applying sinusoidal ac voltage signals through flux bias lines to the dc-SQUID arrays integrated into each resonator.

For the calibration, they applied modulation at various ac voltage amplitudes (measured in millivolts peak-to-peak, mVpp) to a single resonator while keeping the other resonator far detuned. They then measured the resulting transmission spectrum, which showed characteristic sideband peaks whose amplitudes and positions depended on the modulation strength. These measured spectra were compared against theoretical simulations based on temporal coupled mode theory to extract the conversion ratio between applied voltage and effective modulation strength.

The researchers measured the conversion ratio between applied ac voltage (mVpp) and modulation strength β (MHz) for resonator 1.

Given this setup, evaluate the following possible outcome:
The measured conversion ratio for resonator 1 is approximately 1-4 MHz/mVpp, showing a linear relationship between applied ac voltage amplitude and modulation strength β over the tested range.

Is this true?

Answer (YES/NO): YES